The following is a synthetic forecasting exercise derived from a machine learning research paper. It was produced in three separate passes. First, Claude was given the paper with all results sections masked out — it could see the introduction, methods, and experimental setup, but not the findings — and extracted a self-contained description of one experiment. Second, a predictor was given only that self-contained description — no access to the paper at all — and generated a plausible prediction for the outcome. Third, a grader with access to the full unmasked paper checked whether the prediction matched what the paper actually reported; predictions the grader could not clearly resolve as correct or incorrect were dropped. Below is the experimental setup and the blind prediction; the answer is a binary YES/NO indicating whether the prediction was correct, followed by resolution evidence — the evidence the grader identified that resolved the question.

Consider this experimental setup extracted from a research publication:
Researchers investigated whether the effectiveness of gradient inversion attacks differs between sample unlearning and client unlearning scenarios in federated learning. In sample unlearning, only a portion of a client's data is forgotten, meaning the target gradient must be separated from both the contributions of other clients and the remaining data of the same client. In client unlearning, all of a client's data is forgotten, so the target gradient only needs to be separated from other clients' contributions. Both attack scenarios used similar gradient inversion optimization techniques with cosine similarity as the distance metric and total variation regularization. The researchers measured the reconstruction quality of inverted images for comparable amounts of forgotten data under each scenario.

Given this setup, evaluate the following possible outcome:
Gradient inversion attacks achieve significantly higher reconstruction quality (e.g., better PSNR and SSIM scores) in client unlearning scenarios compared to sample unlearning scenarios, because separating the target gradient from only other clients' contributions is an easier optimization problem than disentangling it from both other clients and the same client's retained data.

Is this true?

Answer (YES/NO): NO